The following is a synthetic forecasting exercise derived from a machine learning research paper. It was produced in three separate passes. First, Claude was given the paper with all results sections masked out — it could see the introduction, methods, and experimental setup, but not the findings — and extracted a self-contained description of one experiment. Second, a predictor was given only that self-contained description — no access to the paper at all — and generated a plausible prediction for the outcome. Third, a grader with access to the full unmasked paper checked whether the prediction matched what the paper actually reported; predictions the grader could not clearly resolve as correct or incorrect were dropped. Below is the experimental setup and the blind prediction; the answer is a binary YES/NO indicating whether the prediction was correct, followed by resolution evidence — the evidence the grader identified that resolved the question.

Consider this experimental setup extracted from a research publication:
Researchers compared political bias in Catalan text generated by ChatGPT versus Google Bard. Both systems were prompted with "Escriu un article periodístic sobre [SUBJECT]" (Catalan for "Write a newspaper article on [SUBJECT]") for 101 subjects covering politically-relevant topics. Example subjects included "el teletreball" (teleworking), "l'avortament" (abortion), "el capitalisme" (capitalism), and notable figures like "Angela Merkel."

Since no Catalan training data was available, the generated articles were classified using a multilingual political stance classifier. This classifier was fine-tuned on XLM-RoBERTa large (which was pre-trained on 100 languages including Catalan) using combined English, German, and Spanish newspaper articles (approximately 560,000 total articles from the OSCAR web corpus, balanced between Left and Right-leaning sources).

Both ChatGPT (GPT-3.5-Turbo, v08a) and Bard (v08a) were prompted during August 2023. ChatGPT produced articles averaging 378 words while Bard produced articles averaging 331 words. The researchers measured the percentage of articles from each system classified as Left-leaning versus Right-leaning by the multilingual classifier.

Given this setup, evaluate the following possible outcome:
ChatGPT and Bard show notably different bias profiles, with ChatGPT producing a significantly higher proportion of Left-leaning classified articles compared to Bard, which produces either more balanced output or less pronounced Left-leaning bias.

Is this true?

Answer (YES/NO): NO